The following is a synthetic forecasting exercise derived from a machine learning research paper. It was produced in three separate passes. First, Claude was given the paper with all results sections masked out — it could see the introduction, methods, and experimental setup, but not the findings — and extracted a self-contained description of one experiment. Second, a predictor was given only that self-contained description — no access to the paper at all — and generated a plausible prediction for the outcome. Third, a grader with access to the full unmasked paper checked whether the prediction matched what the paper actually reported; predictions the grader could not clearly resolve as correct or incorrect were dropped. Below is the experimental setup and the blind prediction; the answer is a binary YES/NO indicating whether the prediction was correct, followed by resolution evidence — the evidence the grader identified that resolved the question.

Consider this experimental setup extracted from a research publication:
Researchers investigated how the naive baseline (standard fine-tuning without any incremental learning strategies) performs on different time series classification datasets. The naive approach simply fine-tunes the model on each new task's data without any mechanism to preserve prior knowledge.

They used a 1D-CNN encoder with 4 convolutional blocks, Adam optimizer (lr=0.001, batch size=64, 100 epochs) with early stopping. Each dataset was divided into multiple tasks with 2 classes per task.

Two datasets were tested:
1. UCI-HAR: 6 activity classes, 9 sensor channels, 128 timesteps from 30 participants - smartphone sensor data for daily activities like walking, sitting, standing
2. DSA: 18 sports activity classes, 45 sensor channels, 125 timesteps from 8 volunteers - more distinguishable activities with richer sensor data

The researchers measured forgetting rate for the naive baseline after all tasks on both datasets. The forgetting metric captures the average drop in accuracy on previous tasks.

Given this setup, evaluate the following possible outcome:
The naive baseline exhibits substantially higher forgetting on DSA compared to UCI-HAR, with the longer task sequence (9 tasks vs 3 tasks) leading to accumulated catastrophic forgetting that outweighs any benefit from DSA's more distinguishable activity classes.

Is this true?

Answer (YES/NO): NO